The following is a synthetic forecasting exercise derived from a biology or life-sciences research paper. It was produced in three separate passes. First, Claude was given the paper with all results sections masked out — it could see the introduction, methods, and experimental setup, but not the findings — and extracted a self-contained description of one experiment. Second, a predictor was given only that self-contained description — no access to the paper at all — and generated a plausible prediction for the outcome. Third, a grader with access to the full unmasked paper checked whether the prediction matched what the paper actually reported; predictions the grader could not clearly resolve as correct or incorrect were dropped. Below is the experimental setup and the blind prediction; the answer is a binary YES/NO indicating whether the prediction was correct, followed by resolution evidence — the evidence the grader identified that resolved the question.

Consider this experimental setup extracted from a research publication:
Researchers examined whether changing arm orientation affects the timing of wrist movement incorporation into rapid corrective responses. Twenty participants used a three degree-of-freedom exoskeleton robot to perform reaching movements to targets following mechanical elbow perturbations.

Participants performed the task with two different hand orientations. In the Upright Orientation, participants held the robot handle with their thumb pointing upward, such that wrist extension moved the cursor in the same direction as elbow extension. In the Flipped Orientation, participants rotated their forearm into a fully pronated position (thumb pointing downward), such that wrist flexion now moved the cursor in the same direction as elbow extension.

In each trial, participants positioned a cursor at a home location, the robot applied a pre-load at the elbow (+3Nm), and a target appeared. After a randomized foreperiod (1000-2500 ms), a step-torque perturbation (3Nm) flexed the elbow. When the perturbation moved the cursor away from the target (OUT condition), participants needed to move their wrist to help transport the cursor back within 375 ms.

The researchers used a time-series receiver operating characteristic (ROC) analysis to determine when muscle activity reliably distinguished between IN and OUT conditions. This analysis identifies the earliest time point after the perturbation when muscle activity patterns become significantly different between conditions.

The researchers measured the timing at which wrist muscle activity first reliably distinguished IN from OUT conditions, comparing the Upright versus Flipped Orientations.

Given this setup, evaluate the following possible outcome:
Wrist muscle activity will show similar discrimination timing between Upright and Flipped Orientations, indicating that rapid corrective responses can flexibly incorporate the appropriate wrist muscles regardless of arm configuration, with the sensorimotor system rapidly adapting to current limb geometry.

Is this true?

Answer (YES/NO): YES